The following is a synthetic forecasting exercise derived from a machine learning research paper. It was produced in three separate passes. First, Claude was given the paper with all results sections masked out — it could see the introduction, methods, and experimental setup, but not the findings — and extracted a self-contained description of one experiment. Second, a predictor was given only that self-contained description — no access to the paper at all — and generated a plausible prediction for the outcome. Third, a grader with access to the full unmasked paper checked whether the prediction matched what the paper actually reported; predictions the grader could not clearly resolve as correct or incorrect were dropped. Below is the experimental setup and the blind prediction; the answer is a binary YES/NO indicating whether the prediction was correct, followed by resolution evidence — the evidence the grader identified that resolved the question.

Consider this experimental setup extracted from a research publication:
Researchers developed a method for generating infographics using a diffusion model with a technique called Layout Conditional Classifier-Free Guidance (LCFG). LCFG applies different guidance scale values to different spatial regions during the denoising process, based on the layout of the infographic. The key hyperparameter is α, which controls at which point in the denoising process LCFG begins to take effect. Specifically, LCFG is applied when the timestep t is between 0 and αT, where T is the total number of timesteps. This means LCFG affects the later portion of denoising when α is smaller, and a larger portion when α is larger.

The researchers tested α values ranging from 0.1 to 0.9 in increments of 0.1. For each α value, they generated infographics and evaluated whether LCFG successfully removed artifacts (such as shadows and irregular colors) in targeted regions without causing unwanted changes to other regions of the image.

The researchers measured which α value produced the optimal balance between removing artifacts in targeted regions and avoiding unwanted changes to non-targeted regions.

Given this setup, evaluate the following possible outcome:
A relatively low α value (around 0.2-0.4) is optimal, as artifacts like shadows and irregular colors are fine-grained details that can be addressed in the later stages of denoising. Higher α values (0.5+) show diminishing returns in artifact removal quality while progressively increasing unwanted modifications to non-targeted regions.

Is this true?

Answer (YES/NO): NO